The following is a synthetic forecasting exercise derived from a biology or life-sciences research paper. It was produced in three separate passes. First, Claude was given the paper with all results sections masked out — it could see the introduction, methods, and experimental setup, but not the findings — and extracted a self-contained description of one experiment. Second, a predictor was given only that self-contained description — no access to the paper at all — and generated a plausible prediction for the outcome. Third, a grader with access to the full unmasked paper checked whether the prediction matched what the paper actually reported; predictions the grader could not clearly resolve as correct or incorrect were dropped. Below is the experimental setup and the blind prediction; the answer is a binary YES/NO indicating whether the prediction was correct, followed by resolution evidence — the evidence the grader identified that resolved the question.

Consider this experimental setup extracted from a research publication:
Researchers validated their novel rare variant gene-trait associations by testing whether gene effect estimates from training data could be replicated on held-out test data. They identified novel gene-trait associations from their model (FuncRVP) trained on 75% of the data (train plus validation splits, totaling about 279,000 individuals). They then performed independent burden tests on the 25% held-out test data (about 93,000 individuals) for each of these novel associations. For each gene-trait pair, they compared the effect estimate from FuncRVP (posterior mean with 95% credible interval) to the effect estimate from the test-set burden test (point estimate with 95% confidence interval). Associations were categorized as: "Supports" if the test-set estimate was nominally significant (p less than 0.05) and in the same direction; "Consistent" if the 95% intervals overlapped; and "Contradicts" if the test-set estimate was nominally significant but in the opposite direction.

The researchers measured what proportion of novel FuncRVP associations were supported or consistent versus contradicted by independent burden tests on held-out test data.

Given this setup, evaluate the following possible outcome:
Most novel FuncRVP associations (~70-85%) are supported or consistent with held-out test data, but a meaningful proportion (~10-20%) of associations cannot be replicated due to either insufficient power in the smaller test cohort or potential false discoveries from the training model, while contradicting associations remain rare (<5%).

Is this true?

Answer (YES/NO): NO